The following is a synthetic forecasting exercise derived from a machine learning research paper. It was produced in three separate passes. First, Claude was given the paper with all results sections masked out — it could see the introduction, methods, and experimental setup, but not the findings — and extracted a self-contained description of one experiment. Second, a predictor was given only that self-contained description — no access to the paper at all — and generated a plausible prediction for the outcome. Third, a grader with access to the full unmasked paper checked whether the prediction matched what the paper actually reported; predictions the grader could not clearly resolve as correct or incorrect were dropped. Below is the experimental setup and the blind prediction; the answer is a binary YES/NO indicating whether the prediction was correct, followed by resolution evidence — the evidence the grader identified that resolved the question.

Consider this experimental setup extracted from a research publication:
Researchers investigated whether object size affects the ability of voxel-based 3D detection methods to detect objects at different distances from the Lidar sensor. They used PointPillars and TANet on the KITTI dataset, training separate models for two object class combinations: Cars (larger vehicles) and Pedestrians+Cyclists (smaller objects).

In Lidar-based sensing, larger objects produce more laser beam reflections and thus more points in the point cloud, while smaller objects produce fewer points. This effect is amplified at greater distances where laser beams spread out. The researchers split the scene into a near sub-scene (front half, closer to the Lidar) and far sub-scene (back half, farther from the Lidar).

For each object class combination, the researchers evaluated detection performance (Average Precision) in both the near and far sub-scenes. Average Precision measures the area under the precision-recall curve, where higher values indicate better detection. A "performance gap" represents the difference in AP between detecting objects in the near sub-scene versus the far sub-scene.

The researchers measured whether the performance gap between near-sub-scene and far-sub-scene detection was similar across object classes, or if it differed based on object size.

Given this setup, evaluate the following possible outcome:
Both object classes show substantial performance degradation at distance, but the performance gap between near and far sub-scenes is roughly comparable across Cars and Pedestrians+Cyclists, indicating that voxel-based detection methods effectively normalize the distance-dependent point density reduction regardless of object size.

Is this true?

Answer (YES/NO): NO